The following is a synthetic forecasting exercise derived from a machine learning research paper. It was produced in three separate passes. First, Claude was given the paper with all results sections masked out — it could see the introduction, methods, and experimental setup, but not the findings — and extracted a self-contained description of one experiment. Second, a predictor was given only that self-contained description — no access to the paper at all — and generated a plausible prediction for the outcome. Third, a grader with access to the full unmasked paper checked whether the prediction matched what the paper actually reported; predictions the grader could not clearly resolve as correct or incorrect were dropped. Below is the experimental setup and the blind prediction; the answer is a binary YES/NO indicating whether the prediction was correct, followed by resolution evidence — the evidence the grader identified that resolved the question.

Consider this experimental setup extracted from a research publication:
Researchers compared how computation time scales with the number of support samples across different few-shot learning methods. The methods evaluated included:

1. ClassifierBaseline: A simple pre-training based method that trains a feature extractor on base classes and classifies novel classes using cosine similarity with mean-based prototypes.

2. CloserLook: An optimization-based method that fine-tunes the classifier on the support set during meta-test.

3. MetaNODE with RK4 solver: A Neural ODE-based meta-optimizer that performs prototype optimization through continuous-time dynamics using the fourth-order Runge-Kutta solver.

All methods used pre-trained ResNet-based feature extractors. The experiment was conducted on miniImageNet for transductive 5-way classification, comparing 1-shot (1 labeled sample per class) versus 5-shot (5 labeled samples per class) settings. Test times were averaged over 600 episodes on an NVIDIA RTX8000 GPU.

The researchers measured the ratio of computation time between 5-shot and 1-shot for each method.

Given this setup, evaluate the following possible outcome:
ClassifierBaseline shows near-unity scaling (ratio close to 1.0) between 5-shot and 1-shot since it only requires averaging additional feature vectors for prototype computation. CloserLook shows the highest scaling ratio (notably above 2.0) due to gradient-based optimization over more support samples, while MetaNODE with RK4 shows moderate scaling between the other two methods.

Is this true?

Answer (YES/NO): NO